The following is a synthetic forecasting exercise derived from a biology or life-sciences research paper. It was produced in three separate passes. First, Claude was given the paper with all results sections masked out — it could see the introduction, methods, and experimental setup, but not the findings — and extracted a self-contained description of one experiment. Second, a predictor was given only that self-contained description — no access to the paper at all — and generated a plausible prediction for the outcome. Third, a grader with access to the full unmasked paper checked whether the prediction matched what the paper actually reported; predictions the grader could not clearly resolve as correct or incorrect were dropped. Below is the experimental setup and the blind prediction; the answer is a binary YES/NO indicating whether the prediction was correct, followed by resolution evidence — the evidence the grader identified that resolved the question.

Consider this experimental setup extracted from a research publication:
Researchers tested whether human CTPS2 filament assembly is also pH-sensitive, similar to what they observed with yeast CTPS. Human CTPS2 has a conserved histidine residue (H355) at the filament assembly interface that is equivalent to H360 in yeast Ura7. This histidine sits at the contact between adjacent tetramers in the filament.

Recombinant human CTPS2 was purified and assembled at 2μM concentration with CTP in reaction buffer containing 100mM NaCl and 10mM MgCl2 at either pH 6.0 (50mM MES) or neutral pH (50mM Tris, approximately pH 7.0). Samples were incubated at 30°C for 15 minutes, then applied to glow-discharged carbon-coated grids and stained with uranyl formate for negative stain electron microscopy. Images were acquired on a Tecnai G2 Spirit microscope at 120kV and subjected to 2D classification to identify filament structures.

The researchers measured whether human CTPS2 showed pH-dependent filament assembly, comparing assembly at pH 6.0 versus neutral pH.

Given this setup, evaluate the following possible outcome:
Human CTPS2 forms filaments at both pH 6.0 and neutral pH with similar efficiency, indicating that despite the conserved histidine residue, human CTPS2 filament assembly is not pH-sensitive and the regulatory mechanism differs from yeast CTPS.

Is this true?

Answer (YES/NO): YES